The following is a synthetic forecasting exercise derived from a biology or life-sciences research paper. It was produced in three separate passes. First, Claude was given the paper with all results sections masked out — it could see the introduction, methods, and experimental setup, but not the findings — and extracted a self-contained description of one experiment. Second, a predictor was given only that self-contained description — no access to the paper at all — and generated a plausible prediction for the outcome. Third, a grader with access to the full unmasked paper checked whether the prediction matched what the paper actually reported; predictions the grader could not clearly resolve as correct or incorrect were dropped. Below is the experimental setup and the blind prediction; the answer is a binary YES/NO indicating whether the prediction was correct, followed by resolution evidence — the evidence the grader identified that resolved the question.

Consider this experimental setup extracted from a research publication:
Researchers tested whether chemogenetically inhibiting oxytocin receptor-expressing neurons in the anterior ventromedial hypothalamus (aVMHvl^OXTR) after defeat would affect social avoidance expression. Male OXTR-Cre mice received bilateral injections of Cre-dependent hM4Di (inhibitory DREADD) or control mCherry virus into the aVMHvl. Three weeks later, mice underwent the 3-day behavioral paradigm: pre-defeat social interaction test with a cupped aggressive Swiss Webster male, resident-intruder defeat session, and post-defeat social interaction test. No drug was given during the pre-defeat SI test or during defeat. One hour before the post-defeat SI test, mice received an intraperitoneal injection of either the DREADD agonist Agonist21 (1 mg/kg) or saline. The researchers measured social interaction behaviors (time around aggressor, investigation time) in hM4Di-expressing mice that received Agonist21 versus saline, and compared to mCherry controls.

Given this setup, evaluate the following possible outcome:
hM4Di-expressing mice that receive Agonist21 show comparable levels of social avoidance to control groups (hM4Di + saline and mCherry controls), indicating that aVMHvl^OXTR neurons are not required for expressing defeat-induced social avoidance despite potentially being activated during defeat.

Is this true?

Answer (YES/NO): NO